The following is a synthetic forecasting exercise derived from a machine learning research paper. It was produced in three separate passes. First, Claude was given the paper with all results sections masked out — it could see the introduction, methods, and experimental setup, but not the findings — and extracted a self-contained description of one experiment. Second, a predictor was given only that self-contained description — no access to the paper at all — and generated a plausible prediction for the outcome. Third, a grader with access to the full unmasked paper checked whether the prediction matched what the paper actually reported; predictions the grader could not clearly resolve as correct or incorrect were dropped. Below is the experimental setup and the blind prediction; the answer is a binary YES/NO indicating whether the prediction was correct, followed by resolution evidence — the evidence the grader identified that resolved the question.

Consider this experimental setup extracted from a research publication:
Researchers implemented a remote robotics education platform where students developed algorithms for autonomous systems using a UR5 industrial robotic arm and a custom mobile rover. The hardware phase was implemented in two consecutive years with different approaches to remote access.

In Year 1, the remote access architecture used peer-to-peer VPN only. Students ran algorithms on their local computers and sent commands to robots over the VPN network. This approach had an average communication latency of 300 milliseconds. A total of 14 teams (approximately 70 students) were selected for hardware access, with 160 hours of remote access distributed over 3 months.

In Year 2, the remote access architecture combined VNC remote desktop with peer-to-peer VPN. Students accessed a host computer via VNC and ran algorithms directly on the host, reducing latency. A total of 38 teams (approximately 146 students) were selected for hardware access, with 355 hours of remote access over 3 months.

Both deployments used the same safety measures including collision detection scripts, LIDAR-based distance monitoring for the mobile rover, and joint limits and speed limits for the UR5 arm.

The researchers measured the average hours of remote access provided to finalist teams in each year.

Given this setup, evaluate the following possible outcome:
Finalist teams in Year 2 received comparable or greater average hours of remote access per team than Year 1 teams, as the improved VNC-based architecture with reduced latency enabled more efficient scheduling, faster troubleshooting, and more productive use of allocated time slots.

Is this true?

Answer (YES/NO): YES